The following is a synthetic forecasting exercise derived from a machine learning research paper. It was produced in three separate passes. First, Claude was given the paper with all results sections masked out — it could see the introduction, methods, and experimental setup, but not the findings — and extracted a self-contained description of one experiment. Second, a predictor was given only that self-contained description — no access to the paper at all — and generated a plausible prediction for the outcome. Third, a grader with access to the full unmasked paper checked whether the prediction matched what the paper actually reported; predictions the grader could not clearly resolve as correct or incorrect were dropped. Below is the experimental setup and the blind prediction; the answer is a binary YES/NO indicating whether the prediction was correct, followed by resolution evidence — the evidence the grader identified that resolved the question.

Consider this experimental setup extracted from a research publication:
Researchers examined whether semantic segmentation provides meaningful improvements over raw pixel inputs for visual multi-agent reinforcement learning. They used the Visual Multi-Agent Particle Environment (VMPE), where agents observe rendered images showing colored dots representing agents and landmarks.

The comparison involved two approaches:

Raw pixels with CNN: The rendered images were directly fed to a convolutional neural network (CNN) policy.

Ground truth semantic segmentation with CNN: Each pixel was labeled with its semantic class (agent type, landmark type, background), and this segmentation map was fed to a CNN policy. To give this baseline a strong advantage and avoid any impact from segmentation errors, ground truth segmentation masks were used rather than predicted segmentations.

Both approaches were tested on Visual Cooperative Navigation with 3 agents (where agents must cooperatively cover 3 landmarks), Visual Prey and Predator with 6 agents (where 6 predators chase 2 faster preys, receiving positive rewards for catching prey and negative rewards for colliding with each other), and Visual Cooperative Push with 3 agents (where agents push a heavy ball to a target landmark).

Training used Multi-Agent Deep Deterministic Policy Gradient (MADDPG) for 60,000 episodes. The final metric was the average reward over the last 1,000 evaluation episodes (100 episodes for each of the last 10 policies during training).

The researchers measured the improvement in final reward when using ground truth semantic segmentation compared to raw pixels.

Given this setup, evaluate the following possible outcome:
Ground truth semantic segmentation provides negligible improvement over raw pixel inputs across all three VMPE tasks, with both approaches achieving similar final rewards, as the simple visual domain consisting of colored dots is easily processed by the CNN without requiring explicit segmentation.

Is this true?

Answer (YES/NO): YES